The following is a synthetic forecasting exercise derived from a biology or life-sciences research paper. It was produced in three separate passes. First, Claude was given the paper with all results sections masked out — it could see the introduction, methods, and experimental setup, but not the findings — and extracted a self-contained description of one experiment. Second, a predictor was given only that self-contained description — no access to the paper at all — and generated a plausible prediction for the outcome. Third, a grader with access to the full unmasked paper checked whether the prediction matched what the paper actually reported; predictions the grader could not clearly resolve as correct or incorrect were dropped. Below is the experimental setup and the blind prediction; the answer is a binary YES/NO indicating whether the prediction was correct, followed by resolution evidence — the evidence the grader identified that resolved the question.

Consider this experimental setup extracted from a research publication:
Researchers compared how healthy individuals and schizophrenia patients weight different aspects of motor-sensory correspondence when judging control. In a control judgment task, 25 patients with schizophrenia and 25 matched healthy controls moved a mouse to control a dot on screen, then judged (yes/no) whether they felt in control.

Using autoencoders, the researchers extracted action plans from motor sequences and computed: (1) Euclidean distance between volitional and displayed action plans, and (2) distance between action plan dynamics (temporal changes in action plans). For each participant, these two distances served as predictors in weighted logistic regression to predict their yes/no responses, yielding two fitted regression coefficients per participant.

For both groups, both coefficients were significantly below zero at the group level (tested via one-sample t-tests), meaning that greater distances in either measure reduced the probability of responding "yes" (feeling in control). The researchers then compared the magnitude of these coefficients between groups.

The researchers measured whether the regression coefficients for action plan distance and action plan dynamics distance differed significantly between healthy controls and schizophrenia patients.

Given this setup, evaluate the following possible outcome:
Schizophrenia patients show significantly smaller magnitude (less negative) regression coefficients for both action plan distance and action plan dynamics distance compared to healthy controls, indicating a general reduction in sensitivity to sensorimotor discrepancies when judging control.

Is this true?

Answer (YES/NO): NO